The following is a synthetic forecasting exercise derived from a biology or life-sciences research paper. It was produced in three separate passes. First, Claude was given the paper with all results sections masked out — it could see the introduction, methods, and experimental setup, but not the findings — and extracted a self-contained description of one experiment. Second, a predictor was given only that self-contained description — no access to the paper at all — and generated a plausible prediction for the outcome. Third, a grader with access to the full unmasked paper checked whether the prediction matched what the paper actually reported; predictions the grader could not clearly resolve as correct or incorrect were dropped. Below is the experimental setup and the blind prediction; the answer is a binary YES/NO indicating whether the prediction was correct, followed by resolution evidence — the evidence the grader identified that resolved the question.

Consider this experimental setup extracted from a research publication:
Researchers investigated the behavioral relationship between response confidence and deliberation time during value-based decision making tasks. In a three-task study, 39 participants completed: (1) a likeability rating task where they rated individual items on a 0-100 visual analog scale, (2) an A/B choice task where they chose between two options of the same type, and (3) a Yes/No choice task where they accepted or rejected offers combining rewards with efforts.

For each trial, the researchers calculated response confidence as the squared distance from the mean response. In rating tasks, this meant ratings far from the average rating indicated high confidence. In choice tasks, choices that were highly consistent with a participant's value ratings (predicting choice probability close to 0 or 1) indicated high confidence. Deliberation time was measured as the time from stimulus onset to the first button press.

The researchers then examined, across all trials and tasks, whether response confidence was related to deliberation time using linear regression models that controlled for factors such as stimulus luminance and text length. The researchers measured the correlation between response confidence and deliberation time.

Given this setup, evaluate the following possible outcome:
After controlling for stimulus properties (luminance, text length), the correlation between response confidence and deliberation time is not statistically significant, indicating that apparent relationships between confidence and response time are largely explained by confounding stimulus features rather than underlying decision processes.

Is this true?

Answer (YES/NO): NO